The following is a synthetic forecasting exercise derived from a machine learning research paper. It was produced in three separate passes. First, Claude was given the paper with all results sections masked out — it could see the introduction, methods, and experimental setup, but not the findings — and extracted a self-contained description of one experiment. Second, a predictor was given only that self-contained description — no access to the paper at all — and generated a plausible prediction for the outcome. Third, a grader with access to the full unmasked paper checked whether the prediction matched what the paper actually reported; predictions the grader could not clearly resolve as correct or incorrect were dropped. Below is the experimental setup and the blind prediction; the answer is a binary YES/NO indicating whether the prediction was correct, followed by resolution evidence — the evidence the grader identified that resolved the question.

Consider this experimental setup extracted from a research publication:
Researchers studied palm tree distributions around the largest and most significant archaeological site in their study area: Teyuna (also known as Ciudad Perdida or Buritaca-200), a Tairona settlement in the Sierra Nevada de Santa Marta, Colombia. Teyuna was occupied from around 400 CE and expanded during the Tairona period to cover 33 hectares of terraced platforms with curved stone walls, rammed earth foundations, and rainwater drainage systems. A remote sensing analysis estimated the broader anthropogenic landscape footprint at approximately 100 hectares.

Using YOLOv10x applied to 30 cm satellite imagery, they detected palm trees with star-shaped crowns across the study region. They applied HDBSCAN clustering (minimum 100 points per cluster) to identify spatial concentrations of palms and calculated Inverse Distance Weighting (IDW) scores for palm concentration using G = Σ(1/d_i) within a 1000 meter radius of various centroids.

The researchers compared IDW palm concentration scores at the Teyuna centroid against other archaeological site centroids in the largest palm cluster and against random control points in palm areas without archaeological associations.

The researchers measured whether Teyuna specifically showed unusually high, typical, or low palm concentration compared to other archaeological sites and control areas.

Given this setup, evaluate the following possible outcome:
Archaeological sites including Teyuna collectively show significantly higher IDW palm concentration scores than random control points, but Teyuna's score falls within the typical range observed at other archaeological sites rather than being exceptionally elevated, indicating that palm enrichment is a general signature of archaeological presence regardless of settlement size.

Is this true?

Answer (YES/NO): NO